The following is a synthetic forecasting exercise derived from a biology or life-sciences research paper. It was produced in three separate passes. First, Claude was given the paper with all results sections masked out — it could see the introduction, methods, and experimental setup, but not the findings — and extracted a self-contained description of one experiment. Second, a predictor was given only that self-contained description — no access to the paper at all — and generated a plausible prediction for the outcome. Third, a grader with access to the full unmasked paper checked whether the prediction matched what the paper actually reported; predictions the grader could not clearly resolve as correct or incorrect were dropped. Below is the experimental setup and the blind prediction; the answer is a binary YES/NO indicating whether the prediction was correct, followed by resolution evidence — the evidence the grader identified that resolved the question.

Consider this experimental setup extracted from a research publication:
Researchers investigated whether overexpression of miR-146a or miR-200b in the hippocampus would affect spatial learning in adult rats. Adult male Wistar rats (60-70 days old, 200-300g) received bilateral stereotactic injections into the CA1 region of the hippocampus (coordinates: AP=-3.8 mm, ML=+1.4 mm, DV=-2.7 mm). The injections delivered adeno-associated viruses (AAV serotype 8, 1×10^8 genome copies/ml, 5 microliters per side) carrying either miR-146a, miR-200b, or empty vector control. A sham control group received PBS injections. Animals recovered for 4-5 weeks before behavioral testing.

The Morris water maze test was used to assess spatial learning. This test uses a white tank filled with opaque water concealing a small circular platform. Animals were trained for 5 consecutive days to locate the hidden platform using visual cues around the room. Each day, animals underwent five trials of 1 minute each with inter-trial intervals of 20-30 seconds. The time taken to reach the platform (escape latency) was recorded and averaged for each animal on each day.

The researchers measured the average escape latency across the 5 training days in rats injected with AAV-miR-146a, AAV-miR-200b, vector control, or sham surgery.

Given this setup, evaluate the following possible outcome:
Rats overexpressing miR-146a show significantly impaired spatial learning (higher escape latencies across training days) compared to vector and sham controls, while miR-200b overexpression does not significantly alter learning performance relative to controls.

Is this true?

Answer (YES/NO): NO